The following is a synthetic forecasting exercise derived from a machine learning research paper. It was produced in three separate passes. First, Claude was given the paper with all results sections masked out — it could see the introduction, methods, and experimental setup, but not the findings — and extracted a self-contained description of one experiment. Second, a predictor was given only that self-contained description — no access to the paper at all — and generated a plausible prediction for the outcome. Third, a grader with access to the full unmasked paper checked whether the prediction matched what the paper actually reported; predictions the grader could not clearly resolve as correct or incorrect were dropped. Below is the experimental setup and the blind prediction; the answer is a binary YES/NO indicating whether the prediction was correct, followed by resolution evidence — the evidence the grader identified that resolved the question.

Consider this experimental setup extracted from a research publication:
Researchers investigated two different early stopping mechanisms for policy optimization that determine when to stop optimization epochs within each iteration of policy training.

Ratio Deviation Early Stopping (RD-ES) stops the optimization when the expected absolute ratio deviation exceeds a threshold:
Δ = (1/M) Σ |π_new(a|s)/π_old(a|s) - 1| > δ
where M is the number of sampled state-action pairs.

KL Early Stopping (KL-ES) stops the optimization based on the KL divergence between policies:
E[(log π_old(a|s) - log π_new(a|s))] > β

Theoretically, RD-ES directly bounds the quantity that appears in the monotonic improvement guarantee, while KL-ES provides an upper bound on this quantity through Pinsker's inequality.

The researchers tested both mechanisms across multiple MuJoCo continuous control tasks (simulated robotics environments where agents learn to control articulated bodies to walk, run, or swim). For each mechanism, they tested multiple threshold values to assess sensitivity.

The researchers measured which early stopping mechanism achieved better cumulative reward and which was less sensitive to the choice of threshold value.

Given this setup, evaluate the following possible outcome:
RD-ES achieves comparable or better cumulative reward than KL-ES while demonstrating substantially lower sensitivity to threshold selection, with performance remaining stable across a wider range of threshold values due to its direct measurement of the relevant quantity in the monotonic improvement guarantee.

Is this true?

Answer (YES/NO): YES